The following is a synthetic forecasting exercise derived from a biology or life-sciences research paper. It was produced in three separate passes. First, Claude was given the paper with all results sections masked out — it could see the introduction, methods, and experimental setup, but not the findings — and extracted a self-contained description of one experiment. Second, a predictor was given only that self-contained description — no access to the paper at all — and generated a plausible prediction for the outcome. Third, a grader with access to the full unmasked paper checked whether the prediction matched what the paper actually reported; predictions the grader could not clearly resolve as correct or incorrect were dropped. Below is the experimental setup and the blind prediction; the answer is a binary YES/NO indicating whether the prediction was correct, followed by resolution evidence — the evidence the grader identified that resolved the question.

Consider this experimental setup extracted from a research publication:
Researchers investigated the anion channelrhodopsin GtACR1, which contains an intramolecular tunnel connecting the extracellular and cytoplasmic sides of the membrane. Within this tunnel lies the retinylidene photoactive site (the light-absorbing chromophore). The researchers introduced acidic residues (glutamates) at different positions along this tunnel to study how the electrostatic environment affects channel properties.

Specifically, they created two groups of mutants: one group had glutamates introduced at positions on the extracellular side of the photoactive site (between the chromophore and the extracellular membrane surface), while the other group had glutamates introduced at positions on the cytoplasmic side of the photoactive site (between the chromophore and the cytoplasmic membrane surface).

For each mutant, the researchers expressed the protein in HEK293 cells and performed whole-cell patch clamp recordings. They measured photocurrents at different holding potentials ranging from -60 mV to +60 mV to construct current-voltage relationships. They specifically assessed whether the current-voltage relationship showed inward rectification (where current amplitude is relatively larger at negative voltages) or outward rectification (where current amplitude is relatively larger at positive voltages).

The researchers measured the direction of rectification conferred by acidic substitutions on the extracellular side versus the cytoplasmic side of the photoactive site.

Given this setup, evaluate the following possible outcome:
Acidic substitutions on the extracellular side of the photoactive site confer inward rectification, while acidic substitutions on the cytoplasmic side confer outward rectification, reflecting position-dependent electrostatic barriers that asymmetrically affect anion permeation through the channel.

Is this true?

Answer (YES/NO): YES